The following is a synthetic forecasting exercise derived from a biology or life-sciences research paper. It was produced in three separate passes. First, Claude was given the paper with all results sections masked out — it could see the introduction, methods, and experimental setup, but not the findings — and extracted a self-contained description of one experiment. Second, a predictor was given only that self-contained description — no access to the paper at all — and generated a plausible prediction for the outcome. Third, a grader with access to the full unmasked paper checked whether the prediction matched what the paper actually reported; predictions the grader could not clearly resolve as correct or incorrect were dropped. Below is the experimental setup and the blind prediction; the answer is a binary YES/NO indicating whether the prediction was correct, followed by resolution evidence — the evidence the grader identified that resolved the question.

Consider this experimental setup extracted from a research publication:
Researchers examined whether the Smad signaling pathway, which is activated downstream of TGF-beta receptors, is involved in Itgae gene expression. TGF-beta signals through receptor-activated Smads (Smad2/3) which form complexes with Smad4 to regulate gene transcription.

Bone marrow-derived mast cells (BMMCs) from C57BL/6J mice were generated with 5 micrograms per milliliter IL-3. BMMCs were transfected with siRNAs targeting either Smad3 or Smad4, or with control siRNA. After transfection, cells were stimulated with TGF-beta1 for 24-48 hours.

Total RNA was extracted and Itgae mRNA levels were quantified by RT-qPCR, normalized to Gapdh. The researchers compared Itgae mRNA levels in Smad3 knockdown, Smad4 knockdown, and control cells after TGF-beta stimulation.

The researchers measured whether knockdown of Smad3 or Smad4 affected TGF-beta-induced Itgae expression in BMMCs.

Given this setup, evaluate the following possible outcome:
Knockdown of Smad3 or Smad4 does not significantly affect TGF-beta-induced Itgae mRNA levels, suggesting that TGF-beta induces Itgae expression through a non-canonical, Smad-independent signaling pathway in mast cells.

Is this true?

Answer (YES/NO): NO